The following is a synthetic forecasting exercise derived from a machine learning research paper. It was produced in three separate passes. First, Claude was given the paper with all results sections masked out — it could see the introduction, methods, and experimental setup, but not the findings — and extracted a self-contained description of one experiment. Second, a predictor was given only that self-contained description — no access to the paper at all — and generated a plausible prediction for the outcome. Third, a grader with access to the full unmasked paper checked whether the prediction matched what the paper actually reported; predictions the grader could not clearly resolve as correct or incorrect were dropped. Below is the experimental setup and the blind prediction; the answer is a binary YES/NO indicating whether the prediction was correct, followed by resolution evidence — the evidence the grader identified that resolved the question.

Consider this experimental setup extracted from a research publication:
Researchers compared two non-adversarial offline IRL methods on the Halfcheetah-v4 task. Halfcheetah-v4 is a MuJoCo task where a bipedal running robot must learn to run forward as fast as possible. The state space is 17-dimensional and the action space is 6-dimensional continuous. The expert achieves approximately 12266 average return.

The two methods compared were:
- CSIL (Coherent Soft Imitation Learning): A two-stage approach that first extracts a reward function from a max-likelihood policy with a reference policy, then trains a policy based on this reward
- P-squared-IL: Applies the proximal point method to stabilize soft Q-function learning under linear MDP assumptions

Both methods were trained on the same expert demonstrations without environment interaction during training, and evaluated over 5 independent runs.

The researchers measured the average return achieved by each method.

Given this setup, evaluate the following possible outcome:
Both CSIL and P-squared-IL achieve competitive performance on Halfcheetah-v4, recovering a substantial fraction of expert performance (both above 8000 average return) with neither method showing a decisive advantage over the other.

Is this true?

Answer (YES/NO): NO